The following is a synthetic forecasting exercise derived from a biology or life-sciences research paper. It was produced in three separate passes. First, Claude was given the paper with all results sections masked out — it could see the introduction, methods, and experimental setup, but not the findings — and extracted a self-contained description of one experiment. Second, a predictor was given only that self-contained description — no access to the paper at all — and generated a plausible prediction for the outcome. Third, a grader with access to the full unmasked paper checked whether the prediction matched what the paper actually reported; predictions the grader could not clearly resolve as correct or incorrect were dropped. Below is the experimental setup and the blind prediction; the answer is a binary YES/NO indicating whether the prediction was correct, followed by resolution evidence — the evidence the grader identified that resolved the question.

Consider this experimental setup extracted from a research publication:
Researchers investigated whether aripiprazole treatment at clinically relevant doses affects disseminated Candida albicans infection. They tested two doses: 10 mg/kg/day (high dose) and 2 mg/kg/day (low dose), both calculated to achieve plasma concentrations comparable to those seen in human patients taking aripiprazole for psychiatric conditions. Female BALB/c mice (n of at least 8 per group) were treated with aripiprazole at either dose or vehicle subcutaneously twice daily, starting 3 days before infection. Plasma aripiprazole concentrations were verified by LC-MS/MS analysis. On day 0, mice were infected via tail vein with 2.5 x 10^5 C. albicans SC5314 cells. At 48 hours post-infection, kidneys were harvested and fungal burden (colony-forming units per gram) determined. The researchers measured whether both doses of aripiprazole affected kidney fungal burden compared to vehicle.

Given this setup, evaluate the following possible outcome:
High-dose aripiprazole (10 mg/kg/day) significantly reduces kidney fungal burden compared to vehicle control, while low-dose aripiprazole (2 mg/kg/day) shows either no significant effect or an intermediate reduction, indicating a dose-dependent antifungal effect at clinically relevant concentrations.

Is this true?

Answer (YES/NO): NO